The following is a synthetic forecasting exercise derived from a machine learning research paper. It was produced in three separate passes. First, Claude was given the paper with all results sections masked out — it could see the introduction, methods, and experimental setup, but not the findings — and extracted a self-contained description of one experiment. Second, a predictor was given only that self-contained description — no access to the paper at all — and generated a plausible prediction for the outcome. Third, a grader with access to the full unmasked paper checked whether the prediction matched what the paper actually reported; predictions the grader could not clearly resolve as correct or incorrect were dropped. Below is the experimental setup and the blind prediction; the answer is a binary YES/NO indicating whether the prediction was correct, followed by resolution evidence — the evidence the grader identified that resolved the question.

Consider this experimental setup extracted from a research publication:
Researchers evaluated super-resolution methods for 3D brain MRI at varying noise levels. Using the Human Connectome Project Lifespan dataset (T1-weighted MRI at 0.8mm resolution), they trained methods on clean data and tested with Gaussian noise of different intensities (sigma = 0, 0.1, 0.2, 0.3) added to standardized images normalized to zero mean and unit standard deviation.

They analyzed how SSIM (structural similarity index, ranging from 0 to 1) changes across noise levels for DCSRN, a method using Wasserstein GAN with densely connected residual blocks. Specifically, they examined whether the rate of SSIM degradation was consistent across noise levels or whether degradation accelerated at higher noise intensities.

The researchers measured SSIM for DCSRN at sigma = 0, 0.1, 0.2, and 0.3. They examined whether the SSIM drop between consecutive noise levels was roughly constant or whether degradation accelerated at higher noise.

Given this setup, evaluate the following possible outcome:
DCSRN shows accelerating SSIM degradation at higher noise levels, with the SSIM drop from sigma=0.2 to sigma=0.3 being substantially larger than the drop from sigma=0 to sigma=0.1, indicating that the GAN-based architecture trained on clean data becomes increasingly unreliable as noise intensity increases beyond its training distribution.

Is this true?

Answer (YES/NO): YES